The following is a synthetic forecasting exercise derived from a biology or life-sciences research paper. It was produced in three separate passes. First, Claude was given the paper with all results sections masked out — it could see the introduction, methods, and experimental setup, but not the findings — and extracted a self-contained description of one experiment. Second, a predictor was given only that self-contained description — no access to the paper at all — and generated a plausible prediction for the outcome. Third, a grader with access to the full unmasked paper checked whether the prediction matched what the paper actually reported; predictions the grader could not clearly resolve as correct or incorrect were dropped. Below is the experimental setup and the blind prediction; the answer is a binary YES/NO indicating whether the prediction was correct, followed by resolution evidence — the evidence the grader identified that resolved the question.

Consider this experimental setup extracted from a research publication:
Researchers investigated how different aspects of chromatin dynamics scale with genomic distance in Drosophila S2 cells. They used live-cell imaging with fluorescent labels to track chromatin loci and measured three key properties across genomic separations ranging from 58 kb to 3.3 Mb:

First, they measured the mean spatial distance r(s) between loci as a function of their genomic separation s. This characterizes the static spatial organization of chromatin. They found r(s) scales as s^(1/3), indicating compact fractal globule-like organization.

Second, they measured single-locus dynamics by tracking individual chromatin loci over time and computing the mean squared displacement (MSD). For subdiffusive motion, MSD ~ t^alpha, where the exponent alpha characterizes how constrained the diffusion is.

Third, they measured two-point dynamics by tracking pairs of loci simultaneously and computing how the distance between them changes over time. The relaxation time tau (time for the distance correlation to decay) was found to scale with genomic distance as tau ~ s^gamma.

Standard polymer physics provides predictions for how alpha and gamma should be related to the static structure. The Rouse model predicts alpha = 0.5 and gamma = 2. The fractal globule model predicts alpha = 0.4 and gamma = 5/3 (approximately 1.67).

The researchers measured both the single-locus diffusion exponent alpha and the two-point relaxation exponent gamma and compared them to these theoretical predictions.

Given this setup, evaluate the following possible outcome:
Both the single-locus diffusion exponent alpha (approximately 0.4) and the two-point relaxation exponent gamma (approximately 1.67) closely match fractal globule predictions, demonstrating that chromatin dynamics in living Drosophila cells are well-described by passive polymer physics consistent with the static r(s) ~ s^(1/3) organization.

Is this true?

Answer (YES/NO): NO